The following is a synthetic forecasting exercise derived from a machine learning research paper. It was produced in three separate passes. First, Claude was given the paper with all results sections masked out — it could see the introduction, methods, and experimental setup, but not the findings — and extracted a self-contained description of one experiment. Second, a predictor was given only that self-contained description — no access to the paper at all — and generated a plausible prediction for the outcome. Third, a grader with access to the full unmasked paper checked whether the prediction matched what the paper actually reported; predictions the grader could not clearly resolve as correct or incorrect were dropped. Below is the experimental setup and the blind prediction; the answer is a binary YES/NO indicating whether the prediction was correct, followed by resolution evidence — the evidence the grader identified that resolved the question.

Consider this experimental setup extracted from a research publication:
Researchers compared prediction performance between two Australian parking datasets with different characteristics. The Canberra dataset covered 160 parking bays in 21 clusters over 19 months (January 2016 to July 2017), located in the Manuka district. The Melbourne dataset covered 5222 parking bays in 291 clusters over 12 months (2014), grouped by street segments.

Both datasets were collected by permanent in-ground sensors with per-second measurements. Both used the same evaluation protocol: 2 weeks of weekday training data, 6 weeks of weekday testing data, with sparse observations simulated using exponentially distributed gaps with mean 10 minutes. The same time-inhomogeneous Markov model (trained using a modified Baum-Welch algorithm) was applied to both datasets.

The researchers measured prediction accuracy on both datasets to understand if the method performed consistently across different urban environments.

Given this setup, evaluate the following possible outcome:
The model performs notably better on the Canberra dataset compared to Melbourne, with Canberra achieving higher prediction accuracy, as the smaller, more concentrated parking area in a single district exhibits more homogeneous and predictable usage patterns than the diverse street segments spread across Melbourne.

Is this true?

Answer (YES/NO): NO